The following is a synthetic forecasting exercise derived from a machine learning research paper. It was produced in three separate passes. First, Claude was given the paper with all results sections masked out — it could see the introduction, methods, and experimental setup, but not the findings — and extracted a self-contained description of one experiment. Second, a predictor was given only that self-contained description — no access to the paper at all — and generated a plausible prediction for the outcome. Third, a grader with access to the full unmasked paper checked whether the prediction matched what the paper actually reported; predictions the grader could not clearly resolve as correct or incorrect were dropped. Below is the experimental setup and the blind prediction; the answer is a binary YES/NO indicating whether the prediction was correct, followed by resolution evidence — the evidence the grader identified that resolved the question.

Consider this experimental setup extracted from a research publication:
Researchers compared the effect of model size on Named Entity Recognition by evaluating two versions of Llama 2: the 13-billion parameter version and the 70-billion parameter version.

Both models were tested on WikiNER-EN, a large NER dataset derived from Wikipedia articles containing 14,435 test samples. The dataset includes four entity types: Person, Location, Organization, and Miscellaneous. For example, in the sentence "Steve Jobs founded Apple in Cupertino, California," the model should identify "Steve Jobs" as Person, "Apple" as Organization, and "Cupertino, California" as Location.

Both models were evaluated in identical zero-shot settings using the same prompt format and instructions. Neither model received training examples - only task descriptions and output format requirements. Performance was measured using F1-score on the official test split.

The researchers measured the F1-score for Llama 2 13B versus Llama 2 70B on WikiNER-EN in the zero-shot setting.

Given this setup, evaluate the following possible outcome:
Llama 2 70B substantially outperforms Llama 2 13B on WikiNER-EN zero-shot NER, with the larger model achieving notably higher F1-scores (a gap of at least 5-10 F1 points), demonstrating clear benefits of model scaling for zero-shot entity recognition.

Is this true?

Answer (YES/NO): YES